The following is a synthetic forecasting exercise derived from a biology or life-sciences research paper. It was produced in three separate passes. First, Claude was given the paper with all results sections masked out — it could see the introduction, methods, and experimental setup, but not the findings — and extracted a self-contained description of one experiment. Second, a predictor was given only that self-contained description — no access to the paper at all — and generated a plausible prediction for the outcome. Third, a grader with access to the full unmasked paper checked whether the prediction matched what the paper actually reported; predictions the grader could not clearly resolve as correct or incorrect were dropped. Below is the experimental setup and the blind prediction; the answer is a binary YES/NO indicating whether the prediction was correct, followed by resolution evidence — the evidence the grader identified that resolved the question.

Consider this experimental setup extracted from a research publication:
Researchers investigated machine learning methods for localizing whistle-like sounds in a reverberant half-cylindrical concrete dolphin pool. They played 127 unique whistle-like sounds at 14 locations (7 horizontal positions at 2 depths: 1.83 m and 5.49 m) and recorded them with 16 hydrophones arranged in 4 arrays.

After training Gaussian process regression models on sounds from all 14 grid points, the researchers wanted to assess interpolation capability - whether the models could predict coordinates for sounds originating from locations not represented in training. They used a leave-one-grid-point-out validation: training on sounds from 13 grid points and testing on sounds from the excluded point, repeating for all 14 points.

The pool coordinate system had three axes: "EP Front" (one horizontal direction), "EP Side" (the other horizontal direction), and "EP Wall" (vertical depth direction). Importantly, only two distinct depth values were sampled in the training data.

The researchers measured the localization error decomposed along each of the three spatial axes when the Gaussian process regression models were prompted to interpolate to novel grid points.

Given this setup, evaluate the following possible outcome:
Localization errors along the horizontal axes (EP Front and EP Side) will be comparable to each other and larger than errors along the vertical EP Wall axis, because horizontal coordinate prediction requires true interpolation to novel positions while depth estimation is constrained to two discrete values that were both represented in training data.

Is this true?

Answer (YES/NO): NO